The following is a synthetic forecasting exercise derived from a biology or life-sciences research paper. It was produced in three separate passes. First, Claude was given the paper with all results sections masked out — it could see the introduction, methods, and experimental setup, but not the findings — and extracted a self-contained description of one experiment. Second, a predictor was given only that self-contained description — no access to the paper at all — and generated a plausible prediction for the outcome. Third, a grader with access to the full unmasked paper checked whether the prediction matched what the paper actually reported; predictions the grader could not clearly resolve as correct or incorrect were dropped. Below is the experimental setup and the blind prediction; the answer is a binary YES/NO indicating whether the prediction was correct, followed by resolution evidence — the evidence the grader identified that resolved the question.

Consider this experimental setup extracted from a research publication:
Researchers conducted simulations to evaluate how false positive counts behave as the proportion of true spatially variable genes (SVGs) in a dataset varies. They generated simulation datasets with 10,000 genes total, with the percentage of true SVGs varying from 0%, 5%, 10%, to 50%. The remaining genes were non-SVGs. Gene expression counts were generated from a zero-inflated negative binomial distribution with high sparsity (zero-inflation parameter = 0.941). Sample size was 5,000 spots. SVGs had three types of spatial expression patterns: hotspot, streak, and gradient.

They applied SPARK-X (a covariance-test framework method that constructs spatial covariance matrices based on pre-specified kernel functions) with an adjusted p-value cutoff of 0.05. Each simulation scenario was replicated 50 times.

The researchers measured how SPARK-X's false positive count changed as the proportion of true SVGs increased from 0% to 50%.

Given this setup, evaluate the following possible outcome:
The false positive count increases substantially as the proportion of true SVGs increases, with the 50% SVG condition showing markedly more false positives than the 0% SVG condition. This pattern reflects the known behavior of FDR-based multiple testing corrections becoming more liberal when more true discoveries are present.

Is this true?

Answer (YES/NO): YES